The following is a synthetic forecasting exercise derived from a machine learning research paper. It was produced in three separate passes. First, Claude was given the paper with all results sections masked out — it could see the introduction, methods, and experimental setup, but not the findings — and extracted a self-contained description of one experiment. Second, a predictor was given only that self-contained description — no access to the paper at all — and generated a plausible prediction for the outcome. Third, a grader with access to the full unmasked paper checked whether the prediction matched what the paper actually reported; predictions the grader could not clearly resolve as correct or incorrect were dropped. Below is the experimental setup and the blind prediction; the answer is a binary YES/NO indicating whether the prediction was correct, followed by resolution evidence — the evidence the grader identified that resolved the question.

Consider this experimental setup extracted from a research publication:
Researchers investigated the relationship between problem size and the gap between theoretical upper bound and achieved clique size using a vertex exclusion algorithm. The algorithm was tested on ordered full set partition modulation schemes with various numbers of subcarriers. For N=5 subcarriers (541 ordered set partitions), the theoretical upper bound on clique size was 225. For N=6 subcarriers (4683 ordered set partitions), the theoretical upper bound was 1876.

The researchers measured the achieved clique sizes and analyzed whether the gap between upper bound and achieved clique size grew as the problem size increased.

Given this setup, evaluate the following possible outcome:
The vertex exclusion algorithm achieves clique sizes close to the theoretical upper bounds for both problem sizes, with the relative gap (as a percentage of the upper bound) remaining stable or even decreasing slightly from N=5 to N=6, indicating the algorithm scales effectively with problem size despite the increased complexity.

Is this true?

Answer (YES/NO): NO